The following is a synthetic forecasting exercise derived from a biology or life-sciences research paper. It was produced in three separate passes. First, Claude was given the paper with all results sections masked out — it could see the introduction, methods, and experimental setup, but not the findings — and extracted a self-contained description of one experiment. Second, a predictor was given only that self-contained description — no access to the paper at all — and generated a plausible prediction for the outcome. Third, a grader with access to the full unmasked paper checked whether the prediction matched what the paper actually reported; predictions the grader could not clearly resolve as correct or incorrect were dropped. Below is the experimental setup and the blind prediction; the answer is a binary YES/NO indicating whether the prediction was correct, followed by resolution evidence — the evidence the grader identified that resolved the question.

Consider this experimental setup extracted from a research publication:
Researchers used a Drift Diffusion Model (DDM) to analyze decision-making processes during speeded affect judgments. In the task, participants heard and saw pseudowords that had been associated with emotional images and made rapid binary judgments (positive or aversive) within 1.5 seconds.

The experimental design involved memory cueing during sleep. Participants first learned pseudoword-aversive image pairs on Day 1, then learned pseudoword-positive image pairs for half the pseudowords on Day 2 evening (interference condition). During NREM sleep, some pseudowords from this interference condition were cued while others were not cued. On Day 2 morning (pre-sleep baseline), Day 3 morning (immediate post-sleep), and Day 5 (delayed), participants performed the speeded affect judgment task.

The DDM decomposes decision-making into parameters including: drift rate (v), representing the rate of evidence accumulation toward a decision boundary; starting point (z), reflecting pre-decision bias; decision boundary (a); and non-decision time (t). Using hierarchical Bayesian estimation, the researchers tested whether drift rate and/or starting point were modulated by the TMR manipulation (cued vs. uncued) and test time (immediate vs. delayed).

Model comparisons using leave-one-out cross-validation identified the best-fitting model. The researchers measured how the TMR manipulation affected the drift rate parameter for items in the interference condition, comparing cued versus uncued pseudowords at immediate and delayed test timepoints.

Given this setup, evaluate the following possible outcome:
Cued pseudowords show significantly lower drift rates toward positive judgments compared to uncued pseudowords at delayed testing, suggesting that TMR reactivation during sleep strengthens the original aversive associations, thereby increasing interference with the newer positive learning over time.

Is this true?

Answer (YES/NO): NO